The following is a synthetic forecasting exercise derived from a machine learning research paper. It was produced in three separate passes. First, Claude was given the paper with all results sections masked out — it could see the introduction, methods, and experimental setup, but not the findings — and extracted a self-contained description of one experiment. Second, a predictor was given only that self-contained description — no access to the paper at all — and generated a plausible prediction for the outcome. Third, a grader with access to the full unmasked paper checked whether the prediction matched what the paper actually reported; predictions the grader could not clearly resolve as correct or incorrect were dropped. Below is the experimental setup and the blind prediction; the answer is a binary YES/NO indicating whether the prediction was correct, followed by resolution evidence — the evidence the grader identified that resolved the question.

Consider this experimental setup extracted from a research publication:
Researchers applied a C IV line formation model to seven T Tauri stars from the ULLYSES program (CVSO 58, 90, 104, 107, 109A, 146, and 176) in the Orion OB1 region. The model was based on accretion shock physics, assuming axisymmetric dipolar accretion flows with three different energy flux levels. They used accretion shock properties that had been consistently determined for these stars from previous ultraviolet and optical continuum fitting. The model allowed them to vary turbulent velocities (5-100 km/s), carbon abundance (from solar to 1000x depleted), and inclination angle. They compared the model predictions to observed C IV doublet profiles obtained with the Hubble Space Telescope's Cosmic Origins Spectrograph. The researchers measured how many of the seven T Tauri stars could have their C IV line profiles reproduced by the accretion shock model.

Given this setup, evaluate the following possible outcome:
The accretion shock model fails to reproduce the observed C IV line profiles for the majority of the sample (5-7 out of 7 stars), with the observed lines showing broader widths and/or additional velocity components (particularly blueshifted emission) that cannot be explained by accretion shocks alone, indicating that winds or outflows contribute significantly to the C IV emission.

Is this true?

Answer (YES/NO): NO